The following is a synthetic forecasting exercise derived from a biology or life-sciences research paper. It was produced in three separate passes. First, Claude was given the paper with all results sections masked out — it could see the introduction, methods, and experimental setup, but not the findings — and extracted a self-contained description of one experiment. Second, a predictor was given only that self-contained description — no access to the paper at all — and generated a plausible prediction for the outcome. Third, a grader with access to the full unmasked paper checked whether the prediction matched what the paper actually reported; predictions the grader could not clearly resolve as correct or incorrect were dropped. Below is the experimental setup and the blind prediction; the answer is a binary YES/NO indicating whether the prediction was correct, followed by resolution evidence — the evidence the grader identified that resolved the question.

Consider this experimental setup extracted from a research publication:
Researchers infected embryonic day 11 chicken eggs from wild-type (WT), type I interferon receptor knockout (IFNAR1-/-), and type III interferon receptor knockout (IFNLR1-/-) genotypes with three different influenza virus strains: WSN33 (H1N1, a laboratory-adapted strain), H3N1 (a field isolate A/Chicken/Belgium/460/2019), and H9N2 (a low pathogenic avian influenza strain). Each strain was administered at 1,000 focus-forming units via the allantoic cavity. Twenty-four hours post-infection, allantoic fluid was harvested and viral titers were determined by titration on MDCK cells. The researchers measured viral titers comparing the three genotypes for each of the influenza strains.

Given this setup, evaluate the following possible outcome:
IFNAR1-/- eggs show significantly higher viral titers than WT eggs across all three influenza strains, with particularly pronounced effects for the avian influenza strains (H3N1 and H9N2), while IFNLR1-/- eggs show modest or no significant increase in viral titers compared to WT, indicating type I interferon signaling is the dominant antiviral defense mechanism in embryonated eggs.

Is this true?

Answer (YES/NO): NO